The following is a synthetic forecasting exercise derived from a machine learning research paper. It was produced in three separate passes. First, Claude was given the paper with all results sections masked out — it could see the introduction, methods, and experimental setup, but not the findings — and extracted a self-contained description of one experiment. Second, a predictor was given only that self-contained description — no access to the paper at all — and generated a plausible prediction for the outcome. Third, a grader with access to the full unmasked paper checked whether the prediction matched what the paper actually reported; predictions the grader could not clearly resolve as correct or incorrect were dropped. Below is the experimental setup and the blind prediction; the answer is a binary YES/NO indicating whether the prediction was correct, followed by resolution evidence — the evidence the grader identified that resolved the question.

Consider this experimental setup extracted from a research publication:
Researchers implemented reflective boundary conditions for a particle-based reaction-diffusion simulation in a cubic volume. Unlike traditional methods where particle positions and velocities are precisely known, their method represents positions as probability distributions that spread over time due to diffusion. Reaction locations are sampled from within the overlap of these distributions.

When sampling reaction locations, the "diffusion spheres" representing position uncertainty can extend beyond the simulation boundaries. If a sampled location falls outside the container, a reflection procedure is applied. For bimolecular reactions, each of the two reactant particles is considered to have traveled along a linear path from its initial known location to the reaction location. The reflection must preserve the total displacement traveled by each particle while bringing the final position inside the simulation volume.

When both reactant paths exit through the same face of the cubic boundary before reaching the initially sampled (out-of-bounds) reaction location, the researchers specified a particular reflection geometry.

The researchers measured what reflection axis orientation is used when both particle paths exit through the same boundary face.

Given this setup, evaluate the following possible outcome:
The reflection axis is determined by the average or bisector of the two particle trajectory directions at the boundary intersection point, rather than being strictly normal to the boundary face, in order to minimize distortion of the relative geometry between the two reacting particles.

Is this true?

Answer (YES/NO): NO